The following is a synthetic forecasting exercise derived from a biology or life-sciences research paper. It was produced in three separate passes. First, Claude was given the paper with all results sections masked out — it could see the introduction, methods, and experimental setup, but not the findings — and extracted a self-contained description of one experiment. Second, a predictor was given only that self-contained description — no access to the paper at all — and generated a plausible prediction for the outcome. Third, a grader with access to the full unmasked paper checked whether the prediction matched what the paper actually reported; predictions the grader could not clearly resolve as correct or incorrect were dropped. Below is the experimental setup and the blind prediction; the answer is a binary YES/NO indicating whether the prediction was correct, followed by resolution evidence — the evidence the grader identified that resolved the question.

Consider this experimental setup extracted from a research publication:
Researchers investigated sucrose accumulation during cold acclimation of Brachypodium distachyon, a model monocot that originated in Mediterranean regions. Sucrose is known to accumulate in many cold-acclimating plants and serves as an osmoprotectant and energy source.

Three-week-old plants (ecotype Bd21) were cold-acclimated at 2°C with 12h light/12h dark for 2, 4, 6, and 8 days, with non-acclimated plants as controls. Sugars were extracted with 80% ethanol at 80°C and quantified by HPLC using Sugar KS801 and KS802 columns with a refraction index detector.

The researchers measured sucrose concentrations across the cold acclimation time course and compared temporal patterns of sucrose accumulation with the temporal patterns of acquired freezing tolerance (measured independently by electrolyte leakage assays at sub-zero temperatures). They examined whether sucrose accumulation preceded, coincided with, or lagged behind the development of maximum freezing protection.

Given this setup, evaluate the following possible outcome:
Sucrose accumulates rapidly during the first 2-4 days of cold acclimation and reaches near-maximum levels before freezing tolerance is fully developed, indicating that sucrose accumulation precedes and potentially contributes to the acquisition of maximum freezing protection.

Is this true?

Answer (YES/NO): NO